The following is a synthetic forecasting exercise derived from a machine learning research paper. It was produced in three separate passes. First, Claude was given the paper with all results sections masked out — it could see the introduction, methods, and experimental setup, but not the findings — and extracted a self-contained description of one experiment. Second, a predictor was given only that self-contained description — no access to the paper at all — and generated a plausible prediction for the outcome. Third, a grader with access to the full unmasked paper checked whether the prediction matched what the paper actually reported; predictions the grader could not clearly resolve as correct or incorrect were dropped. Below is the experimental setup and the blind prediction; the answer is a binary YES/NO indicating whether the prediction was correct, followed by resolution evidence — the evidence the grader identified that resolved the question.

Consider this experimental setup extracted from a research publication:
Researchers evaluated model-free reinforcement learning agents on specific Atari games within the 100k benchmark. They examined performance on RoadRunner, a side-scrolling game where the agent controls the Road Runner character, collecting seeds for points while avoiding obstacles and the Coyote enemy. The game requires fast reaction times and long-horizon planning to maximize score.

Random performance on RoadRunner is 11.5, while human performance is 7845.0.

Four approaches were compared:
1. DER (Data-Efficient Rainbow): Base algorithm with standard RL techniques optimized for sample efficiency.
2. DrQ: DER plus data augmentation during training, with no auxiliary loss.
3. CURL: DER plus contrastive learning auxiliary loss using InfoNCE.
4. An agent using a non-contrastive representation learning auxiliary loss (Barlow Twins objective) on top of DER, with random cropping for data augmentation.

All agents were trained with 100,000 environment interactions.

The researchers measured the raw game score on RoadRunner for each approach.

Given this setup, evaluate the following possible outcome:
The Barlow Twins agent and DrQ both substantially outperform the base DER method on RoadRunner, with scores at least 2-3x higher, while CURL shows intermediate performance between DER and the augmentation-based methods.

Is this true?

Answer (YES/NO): NO